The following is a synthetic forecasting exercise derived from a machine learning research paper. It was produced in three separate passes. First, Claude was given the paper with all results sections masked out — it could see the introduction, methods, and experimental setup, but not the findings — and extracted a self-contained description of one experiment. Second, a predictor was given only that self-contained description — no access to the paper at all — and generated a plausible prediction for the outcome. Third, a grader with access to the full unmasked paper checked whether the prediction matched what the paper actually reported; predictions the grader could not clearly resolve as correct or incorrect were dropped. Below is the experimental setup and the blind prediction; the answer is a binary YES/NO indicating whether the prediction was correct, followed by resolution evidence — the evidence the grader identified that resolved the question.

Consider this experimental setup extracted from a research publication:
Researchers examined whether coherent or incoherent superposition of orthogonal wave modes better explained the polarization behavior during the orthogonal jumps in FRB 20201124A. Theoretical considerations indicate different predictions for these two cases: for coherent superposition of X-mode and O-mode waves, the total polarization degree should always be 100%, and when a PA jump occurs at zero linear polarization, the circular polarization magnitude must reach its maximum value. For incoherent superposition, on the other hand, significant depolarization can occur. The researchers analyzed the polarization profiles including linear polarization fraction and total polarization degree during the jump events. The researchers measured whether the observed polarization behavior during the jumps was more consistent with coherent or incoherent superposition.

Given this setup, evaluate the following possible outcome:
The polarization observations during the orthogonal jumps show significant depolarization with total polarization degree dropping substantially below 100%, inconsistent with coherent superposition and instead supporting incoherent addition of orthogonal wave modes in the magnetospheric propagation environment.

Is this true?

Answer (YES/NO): YES